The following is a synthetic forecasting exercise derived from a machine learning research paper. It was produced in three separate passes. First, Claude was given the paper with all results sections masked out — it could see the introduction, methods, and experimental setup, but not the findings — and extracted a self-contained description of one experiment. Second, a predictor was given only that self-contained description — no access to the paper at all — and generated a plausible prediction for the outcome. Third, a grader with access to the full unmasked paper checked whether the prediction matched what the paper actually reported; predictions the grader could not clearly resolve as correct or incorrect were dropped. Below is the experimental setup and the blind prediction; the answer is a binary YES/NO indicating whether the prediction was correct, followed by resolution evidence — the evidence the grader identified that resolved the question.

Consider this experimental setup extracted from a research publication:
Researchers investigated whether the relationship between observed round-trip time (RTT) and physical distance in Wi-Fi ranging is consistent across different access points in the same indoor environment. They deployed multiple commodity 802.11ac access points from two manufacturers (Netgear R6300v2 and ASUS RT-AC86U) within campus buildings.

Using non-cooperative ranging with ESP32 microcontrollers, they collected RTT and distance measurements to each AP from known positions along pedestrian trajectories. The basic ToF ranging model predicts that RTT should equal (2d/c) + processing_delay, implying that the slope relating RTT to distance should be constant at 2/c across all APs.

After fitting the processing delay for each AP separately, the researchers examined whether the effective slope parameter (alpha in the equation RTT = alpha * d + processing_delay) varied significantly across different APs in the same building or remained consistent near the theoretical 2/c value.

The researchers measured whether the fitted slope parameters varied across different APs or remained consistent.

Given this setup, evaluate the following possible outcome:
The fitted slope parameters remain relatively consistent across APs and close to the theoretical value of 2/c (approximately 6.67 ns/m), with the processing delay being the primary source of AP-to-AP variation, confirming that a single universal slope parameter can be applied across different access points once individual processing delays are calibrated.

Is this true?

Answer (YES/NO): NO